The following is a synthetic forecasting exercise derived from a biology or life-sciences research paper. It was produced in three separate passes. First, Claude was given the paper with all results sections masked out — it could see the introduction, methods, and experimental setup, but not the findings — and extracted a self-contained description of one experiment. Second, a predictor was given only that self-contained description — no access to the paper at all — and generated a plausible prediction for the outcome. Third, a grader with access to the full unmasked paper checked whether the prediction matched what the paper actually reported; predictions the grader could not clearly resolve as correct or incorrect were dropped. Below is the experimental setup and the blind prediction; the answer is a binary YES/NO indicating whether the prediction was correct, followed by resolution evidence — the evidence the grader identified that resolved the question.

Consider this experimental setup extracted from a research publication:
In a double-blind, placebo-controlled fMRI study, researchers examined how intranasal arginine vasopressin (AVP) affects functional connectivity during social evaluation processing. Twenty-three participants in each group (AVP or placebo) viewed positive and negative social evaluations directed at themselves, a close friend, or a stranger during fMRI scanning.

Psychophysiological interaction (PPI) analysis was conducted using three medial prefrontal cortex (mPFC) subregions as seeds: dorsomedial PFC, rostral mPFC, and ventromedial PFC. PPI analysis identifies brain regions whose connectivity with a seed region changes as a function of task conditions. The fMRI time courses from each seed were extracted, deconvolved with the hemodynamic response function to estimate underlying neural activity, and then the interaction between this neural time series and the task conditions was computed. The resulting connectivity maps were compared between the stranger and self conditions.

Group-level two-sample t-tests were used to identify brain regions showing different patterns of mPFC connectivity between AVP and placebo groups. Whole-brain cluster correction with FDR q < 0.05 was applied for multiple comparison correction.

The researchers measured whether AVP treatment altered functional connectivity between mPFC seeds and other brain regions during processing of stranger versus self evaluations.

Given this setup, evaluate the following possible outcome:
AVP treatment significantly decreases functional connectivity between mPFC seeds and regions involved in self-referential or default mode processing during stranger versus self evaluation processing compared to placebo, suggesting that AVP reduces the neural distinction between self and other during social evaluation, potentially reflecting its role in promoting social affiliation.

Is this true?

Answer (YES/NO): NO